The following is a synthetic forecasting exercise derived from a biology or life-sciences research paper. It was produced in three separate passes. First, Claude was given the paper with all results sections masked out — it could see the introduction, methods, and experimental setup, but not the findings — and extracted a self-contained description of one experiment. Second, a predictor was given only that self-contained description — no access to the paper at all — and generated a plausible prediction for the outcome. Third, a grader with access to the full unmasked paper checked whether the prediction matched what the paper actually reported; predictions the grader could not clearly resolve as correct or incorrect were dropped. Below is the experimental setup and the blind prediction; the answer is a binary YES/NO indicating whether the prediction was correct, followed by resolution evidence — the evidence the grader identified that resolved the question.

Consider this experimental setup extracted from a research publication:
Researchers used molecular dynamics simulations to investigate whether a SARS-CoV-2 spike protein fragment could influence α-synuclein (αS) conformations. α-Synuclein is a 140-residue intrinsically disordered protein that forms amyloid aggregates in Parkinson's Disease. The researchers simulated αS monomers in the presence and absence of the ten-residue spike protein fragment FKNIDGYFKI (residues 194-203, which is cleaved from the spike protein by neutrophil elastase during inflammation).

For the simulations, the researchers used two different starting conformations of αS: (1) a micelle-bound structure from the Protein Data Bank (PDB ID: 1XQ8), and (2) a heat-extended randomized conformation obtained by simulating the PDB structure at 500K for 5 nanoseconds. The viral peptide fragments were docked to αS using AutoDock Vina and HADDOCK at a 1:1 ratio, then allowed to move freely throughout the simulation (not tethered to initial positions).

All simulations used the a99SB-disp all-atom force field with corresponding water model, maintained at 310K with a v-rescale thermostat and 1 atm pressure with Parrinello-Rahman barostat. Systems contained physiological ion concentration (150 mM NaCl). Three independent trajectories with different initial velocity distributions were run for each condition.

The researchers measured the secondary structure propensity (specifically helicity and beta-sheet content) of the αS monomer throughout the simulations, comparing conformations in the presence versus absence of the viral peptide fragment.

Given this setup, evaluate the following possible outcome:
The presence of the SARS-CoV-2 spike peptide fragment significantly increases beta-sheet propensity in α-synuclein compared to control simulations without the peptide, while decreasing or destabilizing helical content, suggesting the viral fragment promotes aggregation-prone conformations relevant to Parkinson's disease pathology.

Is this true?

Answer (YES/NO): YES